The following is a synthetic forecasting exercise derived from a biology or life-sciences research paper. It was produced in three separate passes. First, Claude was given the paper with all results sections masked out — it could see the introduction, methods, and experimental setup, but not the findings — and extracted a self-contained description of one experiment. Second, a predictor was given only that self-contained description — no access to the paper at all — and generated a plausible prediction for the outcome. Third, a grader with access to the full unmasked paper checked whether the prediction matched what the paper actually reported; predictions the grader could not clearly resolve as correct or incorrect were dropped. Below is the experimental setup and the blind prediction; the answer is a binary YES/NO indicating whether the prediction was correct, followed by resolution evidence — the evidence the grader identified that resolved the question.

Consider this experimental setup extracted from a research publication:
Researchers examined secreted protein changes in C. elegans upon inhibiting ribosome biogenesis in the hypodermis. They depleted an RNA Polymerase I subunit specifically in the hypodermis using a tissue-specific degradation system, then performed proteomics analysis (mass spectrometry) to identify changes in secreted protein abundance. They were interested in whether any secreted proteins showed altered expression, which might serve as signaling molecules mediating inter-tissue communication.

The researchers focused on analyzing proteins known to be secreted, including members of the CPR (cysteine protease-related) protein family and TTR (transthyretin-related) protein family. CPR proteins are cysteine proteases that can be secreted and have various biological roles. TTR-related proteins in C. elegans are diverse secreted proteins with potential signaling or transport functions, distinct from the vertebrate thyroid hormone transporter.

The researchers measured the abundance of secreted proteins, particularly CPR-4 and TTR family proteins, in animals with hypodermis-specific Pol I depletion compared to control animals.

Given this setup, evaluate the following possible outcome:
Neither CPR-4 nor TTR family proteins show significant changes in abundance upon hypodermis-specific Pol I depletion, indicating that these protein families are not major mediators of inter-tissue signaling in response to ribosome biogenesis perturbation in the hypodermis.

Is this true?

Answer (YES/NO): NO